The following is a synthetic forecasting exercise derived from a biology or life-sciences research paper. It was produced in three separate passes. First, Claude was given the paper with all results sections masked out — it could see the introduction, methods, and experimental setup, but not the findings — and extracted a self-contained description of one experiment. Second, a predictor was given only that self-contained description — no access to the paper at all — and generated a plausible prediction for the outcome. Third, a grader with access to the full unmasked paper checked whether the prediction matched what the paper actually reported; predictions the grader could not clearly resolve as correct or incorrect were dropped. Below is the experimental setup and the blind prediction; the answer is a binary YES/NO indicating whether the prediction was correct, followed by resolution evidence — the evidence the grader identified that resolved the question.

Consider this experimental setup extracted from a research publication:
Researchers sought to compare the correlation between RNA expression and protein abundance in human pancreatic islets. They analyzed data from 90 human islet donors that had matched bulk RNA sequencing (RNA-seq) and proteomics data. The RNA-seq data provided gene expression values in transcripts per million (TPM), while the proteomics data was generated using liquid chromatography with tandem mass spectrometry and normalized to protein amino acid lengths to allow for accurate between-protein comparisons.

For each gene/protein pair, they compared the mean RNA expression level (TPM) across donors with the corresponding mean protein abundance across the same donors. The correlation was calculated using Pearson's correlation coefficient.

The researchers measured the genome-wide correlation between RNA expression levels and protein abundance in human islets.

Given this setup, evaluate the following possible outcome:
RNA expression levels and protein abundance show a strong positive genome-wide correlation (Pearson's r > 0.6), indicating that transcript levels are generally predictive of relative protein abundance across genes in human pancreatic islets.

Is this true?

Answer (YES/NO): NO